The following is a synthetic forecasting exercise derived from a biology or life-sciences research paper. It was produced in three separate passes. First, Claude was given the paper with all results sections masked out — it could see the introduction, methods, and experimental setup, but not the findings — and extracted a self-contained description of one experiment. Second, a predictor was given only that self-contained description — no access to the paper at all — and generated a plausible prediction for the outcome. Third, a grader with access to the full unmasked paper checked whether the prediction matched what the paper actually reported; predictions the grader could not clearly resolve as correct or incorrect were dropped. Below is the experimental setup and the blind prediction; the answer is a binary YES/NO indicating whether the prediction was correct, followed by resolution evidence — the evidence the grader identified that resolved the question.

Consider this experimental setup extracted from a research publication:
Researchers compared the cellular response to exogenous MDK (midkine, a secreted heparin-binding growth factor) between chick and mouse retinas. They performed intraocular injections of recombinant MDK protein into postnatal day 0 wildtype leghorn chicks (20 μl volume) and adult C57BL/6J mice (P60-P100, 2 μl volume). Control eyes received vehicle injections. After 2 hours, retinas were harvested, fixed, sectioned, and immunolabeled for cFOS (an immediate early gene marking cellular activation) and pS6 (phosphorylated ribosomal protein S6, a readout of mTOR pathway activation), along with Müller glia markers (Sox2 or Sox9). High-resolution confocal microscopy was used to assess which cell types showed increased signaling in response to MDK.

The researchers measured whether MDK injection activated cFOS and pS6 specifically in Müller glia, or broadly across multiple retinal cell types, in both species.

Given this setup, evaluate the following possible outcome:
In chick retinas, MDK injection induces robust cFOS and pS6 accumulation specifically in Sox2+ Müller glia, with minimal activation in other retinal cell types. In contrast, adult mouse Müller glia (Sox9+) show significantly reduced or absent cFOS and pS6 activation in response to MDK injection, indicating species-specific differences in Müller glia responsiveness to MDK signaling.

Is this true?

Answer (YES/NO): NO